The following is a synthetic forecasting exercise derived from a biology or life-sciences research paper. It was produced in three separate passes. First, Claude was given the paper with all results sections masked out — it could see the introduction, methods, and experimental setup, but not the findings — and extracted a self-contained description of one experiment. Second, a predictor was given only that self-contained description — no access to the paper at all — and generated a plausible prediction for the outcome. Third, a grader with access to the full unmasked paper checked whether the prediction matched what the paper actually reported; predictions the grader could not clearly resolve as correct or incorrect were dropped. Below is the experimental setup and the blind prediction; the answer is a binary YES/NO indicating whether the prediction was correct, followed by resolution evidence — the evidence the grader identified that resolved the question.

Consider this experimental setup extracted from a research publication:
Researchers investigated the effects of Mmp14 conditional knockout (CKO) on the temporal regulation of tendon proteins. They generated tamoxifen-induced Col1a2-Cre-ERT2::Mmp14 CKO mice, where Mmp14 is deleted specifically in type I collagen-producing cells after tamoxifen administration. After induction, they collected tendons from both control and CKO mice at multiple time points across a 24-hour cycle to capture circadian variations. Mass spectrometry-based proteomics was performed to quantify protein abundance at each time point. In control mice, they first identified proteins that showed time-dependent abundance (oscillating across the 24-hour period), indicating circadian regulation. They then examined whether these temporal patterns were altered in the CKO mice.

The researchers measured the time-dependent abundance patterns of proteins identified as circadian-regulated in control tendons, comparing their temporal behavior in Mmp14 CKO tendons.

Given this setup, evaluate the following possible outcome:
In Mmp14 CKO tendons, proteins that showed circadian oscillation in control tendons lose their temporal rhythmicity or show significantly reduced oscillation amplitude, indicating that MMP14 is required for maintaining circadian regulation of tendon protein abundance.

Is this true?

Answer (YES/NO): YES